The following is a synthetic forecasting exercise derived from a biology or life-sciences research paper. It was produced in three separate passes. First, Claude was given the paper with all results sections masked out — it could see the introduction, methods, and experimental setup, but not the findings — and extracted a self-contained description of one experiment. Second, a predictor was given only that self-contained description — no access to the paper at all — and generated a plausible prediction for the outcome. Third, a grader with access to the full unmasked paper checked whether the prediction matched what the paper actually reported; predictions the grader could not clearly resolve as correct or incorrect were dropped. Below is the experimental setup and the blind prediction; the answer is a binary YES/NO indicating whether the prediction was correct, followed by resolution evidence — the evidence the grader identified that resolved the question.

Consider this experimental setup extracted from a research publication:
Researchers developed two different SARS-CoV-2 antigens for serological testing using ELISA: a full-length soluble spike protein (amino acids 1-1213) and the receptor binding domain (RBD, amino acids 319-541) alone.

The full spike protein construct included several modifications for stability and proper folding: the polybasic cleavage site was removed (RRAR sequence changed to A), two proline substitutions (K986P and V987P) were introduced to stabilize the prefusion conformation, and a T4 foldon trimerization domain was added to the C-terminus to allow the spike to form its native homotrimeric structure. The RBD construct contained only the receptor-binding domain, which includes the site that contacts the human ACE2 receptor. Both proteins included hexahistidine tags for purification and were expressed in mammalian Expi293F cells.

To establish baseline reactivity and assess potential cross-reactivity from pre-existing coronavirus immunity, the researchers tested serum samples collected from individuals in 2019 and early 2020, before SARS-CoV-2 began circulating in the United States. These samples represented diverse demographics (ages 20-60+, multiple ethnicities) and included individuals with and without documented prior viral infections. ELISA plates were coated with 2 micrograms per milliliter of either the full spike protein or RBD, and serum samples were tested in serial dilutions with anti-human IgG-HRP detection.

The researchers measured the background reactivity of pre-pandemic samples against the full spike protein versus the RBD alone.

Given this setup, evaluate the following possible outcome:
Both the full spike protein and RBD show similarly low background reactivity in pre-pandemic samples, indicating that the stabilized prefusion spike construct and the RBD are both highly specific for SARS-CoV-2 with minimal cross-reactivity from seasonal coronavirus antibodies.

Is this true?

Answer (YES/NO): YES